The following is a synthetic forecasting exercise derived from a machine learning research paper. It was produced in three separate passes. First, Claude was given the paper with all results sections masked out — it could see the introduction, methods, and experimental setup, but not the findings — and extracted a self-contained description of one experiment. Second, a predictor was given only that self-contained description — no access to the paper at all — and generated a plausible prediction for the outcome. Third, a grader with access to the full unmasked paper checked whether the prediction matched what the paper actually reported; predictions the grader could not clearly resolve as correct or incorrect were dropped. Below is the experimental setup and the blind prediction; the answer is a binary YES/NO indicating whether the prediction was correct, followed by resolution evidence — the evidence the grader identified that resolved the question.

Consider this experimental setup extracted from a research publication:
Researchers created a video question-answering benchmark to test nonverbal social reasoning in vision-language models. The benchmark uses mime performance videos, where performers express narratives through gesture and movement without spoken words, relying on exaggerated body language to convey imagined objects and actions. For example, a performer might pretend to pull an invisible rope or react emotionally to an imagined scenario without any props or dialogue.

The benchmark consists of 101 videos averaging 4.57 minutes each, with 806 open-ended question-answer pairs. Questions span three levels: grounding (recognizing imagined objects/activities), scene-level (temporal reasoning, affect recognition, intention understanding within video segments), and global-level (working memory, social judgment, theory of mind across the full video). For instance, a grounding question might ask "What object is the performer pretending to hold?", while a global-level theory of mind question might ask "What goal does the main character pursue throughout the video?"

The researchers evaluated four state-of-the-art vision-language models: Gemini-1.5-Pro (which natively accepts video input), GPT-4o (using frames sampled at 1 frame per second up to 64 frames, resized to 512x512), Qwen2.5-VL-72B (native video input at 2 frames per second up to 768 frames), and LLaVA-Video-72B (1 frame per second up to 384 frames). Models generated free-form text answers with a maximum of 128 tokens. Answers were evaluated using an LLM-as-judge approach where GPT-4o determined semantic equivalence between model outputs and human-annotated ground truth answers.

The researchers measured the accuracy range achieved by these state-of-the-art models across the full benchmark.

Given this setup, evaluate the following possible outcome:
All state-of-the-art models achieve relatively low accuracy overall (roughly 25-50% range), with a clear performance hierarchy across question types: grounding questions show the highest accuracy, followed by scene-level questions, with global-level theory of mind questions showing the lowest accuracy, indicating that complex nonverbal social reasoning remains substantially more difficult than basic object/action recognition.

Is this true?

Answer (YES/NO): NO